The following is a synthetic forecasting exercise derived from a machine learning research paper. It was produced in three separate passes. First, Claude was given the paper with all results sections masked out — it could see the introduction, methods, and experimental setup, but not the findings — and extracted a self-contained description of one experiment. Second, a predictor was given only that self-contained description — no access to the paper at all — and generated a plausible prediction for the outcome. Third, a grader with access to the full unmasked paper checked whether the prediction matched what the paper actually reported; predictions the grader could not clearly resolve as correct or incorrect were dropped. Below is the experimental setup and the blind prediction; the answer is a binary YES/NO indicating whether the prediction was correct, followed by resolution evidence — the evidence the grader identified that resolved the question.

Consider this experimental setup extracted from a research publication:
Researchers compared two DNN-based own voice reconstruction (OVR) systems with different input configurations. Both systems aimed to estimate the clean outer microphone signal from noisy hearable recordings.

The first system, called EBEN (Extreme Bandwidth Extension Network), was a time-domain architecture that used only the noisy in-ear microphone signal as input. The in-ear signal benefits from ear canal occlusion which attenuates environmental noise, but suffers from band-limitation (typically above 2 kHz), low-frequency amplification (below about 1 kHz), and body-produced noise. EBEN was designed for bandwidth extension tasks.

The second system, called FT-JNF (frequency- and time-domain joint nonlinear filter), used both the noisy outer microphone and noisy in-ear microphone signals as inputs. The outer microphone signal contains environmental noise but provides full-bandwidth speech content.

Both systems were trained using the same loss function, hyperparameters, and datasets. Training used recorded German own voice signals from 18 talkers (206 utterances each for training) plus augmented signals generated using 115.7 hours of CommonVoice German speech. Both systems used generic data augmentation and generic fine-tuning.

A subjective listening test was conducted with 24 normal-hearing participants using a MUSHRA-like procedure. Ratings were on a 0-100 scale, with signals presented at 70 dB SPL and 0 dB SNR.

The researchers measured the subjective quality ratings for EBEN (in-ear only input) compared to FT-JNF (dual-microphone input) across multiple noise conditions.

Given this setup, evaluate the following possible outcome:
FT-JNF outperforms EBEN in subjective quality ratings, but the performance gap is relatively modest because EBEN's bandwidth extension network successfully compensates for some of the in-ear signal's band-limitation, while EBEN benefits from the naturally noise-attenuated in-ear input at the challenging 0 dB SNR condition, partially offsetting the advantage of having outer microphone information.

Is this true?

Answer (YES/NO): NO